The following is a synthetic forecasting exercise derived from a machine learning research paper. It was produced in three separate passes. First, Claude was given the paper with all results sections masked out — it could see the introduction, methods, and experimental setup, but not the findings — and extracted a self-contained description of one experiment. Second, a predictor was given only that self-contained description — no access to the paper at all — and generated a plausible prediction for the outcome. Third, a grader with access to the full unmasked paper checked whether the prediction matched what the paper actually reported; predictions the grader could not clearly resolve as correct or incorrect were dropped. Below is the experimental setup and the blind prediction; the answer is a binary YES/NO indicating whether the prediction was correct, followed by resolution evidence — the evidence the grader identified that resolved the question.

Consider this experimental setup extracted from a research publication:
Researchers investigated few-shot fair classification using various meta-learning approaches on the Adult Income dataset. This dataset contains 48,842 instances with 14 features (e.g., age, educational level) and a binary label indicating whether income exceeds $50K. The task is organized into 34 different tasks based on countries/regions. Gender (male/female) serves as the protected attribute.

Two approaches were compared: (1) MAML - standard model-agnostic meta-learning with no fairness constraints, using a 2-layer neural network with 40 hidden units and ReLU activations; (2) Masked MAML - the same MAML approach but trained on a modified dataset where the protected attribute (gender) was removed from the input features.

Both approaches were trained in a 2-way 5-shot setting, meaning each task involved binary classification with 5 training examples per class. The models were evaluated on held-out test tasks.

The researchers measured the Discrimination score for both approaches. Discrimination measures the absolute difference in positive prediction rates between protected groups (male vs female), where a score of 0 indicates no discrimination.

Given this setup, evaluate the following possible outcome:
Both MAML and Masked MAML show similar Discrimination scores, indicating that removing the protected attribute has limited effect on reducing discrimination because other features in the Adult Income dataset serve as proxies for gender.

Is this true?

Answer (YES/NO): NO